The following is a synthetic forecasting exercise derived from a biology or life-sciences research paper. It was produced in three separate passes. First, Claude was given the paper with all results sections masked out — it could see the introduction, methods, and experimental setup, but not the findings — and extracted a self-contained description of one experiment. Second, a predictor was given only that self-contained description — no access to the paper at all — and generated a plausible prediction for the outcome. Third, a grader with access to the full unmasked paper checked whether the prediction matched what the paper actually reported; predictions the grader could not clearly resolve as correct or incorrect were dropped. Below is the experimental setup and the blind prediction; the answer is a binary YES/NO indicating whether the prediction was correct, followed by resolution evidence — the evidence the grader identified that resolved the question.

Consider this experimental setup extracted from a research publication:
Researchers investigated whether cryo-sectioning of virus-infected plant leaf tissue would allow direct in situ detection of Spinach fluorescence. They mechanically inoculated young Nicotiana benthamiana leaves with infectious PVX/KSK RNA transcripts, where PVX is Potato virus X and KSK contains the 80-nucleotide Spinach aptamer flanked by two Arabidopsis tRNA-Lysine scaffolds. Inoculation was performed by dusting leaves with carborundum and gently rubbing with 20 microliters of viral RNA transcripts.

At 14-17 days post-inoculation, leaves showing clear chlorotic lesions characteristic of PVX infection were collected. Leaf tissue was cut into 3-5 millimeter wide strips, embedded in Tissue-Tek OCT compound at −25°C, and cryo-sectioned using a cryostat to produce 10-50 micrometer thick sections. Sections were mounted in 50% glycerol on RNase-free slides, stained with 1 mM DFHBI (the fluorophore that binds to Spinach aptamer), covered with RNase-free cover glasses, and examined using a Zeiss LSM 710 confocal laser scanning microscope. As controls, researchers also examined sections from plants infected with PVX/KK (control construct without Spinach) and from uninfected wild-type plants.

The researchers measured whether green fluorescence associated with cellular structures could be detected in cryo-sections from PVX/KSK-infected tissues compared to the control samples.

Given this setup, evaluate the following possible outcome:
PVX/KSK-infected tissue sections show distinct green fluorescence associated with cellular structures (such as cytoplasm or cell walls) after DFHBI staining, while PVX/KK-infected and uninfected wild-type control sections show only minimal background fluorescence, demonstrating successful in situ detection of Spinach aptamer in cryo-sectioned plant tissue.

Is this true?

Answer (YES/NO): NO